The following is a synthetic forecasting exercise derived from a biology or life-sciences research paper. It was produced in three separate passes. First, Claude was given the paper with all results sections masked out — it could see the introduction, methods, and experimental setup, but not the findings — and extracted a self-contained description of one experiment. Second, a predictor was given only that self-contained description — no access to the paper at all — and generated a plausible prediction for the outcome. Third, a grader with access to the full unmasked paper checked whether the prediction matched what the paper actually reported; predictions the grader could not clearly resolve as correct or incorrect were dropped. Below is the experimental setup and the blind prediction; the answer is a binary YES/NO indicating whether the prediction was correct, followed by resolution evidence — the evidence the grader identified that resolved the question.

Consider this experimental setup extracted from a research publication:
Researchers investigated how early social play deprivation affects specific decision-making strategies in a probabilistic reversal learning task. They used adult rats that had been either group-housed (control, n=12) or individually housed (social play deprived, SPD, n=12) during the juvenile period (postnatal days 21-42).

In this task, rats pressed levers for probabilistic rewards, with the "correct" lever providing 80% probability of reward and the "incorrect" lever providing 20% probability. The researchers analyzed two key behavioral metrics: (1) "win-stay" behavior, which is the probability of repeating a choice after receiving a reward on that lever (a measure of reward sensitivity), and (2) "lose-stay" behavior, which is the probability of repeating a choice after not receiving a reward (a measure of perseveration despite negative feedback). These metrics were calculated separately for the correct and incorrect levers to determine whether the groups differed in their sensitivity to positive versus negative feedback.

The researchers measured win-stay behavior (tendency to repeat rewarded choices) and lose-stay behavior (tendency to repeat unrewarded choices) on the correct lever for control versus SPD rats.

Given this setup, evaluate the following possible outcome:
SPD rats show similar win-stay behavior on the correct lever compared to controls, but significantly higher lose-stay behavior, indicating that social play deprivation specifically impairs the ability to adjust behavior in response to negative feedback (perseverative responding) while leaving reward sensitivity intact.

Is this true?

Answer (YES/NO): NO